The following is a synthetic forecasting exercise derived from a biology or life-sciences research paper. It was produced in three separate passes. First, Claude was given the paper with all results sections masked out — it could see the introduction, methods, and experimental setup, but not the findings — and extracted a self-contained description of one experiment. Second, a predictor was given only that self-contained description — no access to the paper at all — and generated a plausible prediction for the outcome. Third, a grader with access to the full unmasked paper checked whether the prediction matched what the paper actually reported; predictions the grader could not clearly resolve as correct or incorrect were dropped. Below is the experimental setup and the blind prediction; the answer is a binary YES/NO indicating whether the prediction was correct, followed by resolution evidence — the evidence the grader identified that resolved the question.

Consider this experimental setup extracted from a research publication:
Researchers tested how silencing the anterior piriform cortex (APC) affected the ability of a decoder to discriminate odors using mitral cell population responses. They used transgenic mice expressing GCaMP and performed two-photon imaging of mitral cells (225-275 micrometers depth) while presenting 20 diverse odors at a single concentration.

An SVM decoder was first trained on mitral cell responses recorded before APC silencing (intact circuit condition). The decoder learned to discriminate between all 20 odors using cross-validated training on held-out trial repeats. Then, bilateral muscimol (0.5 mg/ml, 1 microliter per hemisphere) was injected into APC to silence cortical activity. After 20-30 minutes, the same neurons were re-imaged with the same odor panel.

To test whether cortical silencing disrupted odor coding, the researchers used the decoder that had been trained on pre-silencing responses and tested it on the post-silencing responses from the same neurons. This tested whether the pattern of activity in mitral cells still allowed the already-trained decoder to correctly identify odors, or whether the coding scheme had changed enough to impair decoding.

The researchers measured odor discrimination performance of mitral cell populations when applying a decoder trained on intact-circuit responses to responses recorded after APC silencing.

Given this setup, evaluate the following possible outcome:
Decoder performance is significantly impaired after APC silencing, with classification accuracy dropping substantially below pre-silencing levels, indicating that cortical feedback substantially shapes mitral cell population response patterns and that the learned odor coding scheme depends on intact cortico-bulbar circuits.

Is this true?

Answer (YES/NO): YES